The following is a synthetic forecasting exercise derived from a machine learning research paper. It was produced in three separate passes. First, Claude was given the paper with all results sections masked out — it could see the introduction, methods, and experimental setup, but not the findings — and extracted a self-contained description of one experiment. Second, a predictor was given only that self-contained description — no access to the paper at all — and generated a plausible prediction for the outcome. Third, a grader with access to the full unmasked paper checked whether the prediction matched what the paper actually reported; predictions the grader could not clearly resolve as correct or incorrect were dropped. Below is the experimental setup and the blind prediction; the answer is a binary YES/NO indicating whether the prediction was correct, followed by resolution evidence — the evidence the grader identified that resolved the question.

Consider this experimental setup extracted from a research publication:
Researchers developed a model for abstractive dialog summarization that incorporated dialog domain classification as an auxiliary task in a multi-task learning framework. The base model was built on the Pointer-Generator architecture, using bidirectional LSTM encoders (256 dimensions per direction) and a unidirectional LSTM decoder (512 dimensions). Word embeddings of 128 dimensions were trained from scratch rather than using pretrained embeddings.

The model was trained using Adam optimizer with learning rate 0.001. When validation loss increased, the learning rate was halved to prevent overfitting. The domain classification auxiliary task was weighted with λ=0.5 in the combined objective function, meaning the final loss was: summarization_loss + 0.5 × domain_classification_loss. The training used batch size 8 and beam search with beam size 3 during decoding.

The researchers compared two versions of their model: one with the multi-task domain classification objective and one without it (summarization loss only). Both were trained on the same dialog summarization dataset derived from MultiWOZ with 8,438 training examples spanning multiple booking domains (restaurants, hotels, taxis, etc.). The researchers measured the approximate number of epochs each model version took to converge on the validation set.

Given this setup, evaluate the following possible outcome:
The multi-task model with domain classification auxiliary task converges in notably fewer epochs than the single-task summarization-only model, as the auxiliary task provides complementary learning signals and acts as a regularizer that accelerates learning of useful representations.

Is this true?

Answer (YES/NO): NO